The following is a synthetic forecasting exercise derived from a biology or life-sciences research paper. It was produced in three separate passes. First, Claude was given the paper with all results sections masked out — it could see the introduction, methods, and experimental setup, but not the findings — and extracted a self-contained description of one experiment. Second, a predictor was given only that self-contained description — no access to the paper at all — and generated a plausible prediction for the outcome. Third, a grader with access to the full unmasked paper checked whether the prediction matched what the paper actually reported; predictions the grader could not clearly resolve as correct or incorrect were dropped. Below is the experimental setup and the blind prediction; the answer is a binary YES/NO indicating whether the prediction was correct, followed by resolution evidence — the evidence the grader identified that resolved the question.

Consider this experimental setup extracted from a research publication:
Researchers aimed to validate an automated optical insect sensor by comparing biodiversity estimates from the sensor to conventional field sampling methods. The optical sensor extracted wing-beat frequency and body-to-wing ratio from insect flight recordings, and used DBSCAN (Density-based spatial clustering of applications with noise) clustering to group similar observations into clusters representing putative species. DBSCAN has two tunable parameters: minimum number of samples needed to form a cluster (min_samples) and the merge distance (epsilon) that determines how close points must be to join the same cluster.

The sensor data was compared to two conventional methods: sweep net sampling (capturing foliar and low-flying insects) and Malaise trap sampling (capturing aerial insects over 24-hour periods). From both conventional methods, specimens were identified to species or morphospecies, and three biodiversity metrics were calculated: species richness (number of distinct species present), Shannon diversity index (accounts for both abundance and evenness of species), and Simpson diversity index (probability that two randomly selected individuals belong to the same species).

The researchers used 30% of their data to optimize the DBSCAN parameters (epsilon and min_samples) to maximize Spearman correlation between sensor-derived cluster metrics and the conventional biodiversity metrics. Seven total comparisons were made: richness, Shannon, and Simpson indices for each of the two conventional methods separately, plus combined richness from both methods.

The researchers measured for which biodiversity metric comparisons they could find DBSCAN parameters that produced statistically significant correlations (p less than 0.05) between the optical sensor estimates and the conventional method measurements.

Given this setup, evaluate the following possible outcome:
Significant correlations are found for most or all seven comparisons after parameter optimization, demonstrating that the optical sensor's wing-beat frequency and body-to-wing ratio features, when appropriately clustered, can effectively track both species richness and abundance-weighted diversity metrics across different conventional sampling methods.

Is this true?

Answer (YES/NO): NO